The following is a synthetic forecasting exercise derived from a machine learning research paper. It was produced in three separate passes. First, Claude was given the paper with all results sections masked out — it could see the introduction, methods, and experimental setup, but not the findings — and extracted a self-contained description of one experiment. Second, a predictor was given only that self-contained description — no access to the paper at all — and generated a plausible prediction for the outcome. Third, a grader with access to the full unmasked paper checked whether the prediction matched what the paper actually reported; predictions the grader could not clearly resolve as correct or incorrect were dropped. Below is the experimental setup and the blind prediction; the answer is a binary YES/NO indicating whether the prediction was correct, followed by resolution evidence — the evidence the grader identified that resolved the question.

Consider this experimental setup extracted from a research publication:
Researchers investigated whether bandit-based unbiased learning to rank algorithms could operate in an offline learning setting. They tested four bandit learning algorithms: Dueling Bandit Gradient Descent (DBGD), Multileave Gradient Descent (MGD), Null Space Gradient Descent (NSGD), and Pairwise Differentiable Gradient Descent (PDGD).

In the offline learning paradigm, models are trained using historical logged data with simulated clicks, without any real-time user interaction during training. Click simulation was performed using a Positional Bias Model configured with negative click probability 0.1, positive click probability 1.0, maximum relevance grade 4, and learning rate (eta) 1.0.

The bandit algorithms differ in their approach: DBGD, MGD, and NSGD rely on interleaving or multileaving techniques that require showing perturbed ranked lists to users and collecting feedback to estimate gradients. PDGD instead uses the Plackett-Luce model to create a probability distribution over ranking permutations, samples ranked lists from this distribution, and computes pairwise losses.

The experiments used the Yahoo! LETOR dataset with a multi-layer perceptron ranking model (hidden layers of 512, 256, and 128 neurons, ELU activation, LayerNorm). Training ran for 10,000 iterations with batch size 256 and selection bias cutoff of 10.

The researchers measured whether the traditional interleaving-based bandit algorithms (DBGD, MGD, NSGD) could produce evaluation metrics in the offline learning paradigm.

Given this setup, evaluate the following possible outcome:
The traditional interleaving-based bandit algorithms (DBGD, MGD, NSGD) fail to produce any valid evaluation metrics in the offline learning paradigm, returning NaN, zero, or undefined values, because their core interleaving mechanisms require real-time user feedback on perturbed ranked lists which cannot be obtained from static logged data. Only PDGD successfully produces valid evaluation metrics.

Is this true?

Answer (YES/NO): YES